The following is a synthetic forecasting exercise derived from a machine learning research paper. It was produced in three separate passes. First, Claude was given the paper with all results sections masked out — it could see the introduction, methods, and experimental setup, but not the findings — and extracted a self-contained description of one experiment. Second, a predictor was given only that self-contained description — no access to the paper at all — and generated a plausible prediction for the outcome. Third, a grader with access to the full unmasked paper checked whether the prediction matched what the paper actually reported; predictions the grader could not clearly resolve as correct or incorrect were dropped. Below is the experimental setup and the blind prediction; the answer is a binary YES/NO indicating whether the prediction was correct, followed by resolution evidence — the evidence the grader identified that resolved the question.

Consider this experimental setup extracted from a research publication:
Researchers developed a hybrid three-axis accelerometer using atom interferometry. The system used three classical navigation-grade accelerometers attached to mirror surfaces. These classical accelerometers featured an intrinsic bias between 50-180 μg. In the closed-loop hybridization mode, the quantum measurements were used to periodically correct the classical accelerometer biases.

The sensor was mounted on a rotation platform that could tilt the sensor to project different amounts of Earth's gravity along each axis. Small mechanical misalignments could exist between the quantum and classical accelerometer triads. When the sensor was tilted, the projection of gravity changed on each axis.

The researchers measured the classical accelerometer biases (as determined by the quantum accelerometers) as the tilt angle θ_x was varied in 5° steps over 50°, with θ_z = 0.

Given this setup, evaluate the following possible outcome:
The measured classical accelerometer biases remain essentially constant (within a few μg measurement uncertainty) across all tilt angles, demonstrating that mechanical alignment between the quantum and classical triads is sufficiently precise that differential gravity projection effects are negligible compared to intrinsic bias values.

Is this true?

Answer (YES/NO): NO